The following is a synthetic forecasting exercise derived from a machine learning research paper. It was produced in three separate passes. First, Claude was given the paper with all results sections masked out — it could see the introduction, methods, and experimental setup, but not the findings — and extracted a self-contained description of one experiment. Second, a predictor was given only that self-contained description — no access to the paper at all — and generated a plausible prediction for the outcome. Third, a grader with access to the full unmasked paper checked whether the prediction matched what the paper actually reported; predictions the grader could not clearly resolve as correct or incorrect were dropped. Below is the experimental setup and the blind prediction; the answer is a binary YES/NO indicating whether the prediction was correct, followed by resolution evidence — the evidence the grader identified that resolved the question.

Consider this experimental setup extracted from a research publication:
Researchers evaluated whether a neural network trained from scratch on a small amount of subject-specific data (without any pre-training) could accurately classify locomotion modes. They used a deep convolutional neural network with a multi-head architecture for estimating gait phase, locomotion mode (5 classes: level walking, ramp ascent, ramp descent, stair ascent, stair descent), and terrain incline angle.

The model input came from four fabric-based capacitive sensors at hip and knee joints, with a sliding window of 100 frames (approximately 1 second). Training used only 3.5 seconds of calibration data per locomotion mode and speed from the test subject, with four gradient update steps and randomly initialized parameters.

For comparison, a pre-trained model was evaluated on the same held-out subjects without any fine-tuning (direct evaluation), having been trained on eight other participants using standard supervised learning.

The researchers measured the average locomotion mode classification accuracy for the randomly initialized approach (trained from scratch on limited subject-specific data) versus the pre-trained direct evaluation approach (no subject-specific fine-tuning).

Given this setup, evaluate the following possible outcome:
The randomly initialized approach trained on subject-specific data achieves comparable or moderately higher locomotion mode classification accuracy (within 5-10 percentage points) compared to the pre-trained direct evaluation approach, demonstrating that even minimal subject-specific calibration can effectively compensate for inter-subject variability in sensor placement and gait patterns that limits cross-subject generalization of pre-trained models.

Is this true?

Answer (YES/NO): NO